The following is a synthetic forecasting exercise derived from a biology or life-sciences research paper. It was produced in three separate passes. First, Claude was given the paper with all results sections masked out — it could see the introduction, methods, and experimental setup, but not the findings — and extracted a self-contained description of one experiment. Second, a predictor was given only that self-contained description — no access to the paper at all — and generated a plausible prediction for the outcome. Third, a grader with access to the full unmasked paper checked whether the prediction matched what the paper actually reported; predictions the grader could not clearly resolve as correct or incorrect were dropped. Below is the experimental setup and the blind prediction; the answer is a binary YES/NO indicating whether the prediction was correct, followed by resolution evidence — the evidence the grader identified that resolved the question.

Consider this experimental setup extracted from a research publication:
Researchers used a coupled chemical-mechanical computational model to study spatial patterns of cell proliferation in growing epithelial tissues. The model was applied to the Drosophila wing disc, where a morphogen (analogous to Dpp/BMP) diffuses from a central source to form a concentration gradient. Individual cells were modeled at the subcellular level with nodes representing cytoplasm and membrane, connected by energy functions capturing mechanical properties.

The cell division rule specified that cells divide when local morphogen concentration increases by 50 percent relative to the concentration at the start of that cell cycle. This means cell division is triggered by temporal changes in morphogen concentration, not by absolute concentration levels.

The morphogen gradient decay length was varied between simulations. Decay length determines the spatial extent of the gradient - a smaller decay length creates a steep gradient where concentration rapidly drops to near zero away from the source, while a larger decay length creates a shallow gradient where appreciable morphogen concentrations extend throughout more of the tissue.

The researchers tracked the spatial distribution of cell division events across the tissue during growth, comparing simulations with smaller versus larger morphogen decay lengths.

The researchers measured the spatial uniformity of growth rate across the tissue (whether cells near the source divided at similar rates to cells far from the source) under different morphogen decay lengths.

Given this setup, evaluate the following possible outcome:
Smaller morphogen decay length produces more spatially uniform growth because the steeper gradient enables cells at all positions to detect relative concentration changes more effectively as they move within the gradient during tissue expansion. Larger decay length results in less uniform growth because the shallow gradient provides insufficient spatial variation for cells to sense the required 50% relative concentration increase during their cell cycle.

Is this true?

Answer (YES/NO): NO